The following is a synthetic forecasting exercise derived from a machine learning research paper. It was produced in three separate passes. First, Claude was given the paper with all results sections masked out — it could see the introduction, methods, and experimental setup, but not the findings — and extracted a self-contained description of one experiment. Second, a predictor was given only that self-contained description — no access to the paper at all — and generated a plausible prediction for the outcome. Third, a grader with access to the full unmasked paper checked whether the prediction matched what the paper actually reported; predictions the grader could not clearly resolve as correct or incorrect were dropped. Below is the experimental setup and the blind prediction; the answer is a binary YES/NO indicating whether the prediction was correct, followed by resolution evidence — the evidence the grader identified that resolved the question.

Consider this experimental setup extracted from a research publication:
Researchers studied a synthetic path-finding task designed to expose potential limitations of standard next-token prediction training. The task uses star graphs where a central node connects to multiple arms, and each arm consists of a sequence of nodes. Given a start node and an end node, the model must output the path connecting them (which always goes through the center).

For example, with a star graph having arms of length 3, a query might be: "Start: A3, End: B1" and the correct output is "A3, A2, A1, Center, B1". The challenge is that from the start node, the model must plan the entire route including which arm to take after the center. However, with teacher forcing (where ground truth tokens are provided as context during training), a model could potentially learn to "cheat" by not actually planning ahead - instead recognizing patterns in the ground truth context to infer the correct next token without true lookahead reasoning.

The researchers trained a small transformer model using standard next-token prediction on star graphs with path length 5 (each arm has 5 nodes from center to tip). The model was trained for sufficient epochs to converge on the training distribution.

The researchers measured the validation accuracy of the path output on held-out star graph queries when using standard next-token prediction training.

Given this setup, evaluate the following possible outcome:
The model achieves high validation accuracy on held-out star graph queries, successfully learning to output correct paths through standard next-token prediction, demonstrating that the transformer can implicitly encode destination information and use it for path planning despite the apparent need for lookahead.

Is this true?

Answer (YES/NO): NO